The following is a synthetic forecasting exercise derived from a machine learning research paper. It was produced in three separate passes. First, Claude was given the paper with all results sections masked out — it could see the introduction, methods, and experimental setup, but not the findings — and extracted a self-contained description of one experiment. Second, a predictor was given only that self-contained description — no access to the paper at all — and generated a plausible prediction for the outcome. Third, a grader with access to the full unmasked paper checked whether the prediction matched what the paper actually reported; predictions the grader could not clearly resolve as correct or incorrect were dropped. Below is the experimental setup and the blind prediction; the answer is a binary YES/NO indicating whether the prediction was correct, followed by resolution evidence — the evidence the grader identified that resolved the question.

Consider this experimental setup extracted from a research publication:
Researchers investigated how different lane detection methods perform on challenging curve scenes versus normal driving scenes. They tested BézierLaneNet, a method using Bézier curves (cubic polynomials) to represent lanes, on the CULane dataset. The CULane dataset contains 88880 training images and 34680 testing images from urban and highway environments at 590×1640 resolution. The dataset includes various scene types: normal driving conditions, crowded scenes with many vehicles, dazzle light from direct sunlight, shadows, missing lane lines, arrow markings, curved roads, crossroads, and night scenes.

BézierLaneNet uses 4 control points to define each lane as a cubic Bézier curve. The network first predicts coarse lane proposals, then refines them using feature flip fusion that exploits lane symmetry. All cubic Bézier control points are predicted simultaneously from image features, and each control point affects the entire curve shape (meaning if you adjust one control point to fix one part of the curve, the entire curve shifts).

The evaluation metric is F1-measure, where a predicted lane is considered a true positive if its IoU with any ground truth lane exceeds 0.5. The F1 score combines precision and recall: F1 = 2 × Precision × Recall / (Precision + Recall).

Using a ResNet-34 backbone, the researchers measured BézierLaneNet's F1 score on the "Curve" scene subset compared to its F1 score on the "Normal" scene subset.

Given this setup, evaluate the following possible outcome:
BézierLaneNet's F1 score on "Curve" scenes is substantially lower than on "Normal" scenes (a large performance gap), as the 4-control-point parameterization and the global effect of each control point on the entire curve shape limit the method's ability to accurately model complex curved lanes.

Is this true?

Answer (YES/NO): YES